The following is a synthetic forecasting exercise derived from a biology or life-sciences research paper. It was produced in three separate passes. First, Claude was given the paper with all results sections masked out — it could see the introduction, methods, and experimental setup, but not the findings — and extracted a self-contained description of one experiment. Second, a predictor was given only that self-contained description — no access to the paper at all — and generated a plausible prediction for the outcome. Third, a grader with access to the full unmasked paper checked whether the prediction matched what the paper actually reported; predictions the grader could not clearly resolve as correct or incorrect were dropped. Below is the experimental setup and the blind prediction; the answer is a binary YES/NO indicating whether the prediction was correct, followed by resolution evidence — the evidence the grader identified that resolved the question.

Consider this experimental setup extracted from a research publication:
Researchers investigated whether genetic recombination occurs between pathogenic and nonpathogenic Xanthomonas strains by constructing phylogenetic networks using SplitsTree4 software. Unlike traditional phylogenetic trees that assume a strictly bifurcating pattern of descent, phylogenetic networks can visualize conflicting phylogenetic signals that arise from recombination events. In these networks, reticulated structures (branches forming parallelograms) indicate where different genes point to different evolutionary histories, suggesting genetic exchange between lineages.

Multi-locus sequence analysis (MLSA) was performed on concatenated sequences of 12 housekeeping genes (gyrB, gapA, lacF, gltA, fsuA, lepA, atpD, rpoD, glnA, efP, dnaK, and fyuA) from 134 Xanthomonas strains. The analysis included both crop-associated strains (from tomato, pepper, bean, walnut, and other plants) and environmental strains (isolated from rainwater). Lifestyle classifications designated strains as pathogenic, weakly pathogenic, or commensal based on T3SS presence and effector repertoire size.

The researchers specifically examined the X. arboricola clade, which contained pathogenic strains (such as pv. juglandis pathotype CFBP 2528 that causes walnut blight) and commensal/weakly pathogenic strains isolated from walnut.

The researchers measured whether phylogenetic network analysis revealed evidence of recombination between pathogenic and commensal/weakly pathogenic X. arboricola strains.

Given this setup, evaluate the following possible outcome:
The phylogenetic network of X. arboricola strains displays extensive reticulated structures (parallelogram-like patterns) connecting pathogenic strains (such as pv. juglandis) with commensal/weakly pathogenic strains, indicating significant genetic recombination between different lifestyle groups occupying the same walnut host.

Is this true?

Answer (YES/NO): YES